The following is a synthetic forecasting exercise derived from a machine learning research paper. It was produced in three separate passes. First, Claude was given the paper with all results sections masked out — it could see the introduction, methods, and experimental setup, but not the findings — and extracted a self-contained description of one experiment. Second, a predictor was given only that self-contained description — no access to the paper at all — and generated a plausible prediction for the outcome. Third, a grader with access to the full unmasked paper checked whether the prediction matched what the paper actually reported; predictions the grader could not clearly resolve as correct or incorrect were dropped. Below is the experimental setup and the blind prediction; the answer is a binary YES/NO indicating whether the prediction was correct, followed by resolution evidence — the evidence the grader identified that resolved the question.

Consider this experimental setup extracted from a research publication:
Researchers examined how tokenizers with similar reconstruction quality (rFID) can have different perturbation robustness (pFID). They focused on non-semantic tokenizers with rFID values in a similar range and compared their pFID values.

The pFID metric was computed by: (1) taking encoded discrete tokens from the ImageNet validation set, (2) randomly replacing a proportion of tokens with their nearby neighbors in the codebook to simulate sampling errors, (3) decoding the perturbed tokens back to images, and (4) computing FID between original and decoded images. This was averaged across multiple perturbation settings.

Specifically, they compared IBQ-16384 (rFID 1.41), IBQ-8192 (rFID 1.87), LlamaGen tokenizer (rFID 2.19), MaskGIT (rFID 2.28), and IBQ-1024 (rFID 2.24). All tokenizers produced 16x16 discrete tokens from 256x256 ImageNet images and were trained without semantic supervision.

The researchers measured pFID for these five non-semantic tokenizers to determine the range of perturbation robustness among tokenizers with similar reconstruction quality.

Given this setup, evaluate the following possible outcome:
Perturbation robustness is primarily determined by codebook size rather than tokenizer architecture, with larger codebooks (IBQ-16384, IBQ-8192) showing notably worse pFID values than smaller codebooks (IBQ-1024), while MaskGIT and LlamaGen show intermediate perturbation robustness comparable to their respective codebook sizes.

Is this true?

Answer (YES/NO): NO